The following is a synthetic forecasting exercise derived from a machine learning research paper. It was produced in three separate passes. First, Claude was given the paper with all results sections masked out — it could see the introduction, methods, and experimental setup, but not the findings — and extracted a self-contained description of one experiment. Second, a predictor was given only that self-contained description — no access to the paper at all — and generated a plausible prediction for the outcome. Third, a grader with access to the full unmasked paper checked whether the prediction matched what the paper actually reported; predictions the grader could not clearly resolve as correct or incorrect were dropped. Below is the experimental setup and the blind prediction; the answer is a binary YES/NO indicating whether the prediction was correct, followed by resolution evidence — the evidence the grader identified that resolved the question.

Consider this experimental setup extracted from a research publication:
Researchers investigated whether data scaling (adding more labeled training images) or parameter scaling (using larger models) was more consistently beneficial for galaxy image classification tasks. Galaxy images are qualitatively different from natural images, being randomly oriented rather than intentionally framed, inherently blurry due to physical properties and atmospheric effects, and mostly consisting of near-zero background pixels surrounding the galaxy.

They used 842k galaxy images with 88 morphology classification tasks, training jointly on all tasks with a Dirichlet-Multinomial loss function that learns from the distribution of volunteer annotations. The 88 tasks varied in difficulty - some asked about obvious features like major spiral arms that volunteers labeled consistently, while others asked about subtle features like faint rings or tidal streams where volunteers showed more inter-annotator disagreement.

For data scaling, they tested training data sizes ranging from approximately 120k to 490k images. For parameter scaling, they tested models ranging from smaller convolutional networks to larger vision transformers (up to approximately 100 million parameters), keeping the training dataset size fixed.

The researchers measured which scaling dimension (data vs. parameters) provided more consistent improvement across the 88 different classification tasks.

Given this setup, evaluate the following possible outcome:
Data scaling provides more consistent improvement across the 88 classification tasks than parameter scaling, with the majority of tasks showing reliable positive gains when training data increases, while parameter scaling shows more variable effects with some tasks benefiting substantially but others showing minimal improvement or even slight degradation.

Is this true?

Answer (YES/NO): YES